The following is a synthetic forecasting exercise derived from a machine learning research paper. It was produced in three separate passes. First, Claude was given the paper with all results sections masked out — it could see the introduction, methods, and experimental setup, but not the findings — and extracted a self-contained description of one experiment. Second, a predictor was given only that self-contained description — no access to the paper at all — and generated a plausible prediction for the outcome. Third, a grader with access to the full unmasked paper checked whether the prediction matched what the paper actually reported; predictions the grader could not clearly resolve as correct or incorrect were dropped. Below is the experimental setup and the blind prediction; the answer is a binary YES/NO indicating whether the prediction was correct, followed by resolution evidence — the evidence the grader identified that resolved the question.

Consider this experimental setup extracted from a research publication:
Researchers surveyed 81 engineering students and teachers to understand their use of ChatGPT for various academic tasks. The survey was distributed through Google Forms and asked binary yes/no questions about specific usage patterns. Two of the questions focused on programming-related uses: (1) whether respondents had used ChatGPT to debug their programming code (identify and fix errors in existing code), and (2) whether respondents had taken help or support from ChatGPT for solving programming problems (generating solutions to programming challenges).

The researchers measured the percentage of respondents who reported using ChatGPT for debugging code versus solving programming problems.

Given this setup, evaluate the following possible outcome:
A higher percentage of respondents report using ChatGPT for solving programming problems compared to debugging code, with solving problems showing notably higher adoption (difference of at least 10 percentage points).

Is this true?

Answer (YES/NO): NO